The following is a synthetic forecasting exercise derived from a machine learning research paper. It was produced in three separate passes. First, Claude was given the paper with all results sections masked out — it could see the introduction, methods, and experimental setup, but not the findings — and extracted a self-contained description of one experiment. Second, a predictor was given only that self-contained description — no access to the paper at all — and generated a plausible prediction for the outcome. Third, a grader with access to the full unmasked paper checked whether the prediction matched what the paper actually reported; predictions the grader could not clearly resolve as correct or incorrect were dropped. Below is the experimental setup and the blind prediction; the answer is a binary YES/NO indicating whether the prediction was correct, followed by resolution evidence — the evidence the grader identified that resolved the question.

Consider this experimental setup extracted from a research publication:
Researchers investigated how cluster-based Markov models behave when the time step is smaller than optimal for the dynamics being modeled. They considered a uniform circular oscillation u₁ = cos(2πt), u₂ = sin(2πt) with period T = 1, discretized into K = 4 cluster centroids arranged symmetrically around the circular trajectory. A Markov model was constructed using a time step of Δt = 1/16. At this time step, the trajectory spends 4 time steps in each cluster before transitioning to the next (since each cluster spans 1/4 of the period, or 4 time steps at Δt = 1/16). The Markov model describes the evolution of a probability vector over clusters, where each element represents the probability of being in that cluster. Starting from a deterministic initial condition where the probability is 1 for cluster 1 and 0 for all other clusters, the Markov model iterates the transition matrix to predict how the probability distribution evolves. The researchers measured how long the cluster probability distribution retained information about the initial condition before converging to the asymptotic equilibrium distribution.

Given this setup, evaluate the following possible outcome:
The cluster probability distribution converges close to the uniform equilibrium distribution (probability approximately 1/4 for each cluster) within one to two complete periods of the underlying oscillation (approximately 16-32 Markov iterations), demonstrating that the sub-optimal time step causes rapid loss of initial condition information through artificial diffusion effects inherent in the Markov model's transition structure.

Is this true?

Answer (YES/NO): YES